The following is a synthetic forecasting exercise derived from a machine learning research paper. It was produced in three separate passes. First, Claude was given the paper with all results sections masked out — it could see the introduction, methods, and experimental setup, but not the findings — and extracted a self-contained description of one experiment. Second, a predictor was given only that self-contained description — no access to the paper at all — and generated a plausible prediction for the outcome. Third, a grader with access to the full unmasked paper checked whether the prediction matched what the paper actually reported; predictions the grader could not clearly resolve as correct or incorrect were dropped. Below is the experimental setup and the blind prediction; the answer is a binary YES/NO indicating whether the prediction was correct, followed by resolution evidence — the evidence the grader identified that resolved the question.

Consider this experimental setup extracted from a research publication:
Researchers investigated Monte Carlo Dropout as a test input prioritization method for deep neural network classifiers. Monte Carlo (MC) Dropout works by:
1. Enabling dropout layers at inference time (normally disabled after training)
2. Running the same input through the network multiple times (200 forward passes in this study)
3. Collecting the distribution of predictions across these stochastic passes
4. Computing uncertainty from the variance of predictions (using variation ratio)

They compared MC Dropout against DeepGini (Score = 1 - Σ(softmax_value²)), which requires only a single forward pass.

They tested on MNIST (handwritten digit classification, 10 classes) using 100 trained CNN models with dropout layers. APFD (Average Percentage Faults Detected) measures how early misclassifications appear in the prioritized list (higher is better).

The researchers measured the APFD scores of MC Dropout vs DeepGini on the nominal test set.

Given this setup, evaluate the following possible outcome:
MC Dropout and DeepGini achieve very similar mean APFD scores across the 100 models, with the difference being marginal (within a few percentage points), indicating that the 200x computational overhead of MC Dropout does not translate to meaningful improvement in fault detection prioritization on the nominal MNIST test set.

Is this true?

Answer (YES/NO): NO